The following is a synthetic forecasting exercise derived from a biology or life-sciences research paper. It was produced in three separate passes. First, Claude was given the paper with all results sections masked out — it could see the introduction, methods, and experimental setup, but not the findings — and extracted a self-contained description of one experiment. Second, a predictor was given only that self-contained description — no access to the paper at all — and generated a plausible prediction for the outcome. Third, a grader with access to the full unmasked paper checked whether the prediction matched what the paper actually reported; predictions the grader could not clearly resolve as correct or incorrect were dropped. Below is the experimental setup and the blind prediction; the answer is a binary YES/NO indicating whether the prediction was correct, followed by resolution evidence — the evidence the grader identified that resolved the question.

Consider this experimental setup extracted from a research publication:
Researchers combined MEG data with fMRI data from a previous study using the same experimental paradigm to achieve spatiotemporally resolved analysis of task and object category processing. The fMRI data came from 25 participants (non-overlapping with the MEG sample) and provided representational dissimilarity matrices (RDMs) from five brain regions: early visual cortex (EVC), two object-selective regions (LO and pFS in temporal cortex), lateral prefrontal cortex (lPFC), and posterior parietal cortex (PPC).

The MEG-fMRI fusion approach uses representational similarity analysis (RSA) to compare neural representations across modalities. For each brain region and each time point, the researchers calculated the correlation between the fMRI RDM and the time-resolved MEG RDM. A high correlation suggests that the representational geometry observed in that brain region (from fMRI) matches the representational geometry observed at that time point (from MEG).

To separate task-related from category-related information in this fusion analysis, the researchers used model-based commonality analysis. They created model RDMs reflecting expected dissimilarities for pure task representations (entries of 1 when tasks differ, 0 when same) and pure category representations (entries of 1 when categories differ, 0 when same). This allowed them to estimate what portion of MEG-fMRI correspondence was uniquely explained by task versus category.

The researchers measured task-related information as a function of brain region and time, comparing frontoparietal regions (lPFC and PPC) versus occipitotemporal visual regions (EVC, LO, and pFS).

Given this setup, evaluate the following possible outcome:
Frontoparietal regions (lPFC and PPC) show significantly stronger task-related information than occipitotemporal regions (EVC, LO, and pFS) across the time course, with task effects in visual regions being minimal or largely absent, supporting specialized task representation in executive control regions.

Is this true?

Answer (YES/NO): NO